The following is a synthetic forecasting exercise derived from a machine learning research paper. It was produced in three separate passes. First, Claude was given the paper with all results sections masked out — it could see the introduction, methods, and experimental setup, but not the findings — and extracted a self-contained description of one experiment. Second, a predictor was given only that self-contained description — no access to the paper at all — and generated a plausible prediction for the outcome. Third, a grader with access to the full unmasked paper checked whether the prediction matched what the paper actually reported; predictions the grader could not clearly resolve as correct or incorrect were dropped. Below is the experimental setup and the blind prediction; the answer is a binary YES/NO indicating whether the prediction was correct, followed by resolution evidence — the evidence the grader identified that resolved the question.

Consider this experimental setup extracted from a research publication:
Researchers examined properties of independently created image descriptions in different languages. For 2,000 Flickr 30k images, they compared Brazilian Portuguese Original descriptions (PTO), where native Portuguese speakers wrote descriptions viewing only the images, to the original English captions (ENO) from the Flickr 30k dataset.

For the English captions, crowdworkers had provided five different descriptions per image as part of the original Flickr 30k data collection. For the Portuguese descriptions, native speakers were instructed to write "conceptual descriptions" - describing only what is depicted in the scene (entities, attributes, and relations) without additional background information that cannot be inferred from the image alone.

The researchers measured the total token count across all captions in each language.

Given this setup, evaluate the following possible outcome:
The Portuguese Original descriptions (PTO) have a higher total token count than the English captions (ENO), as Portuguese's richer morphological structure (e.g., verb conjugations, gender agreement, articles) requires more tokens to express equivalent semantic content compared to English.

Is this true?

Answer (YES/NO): NO